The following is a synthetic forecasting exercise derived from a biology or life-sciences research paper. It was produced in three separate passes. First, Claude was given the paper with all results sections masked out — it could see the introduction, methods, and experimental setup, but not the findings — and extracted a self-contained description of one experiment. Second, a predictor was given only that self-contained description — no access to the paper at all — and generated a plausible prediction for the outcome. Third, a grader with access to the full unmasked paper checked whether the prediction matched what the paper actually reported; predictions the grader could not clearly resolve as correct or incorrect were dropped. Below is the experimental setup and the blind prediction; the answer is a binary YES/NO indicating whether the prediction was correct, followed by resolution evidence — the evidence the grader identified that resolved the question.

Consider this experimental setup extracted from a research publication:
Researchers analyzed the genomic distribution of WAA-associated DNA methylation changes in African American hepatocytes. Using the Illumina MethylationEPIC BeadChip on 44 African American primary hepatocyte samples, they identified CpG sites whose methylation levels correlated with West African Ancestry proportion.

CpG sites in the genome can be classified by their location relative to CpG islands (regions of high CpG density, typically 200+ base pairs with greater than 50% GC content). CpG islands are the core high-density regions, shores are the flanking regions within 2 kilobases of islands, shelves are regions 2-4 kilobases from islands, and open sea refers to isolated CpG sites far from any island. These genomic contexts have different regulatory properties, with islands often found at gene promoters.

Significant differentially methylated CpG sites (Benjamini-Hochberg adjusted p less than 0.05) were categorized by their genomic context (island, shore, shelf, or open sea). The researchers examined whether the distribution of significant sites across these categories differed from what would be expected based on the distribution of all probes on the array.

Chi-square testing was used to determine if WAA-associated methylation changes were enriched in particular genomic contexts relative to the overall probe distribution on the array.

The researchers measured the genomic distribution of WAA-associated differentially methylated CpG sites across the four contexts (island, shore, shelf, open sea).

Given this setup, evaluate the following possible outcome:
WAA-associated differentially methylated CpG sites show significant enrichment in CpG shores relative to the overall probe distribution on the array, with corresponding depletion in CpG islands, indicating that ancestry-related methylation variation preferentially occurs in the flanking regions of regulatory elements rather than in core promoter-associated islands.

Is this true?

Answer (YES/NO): NO